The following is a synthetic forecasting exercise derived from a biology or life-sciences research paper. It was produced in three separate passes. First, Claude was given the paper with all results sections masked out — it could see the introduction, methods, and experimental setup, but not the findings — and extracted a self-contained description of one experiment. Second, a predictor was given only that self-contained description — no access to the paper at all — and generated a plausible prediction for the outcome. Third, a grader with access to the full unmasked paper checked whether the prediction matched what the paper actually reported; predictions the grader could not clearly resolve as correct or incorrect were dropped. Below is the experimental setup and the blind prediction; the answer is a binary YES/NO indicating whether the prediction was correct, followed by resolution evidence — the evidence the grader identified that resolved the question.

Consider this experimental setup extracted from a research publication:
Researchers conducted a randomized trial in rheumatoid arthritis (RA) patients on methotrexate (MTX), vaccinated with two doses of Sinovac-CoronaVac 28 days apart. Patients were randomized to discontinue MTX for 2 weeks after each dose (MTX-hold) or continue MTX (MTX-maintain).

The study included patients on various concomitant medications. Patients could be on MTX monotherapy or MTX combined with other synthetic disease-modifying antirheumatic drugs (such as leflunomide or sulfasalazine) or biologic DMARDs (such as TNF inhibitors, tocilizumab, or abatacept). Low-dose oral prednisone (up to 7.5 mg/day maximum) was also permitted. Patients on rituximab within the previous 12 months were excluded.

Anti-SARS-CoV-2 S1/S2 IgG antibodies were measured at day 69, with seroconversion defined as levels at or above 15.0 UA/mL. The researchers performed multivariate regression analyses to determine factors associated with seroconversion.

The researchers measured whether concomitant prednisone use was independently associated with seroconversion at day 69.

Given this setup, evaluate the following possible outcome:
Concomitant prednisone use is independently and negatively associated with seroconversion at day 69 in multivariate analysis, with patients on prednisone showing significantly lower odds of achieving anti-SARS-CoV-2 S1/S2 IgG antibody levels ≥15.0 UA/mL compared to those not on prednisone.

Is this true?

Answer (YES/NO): NO